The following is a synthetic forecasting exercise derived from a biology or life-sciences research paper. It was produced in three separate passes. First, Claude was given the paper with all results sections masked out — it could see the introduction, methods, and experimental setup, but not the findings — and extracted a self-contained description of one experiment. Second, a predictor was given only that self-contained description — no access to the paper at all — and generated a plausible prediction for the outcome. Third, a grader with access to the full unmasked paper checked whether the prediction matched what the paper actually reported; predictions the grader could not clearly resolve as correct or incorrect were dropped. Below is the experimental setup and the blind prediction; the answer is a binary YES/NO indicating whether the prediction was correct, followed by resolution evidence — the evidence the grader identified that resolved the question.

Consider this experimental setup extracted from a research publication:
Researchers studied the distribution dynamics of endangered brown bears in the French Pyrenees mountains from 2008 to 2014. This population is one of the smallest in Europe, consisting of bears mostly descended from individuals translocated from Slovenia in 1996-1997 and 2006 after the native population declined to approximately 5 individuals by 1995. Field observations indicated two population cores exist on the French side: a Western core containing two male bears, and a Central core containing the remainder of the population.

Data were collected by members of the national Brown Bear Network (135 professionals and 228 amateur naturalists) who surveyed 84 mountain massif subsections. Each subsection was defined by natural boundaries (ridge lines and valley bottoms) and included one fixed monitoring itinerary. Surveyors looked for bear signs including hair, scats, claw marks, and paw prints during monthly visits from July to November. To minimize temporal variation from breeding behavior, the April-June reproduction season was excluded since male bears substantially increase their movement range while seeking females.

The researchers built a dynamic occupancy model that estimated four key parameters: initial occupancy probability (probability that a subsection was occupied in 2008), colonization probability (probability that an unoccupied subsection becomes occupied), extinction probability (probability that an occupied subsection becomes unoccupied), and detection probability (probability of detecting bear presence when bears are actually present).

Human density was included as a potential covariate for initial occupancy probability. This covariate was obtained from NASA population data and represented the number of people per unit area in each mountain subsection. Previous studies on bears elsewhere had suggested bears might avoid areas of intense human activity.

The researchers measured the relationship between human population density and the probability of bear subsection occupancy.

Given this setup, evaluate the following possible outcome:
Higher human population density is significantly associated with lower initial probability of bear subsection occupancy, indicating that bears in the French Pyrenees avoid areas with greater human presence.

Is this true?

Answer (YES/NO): YES